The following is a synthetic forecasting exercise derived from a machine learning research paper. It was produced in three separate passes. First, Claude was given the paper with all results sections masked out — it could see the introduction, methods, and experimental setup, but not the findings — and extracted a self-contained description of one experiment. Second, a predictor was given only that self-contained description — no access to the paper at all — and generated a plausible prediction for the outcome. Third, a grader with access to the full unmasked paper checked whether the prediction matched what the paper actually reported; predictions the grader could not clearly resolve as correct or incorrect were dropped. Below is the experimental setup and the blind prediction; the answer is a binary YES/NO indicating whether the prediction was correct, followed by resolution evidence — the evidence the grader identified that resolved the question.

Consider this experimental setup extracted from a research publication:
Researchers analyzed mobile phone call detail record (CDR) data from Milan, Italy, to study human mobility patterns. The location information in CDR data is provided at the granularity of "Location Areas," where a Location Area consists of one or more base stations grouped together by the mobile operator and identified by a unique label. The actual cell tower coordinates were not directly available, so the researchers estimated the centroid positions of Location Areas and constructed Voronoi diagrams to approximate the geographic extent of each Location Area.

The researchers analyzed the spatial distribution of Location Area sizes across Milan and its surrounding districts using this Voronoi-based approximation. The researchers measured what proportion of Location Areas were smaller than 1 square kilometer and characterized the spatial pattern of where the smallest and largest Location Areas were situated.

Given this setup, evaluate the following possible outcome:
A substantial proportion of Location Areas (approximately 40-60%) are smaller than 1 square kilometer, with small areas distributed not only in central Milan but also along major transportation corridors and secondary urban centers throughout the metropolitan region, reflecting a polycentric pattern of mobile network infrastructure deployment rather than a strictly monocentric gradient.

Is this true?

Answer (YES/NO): NO